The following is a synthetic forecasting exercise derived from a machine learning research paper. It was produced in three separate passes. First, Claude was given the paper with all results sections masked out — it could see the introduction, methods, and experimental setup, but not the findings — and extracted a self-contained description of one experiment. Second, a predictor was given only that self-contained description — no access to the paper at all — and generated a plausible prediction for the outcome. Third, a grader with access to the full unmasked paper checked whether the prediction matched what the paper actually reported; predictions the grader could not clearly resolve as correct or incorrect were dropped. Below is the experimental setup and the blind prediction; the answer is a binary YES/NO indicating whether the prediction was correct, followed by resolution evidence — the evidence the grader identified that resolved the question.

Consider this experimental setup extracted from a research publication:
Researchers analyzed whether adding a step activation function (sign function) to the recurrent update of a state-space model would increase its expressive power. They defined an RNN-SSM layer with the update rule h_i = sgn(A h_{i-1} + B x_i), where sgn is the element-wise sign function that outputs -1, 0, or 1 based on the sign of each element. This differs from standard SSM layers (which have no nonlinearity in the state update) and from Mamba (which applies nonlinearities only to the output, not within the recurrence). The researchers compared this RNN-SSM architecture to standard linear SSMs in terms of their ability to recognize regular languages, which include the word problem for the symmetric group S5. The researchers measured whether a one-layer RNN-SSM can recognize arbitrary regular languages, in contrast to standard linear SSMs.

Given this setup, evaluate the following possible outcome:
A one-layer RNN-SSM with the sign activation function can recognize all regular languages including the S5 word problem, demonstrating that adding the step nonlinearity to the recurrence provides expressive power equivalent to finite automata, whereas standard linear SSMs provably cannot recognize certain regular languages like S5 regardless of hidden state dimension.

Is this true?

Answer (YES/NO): YES